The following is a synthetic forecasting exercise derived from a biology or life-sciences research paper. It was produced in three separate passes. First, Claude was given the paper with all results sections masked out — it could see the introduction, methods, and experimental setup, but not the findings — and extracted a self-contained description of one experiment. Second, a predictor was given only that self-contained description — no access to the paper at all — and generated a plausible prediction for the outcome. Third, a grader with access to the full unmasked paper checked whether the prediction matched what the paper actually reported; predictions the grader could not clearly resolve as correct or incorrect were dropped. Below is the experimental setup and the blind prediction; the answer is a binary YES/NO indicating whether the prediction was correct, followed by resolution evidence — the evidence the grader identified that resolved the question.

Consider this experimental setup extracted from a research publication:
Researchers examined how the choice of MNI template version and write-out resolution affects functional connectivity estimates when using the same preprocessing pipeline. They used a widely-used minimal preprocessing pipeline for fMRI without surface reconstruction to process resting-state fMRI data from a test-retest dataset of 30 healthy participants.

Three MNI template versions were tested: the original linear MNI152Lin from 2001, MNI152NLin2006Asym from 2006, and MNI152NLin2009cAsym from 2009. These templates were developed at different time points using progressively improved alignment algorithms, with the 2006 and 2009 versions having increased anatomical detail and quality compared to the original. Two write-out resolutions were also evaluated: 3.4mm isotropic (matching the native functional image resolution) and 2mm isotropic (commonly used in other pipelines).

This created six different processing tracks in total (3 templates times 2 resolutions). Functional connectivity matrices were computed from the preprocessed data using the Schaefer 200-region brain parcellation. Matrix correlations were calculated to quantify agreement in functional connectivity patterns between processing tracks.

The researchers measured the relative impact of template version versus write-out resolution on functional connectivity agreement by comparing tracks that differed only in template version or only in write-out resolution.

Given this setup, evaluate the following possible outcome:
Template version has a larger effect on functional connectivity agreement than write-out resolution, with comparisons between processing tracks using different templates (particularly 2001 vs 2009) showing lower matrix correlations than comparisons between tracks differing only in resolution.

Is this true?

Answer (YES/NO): YES